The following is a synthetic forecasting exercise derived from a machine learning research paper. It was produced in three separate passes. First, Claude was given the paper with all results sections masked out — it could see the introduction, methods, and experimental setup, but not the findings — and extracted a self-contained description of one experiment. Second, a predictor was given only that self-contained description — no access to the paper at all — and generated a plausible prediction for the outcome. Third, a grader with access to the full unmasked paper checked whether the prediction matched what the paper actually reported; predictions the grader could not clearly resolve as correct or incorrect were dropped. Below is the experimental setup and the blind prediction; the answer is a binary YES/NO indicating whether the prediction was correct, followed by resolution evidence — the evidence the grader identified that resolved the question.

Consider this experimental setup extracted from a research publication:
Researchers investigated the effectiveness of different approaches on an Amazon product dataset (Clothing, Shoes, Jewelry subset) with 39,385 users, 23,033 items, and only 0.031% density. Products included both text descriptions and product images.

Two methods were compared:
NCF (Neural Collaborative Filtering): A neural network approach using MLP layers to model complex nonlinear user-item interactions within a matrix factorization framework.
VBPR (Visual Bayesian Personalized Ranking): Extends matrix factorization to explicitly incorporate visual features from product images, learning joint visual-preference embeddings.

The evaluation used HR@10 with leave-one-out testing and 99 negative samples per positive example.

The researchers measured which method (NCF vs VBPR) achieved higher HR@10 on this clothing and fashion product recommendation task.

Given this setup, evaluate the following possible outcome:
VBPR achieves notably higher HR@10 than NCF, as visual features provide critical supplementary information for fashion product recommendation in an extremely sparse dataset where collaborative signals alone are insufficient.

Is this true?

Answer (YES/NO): NO